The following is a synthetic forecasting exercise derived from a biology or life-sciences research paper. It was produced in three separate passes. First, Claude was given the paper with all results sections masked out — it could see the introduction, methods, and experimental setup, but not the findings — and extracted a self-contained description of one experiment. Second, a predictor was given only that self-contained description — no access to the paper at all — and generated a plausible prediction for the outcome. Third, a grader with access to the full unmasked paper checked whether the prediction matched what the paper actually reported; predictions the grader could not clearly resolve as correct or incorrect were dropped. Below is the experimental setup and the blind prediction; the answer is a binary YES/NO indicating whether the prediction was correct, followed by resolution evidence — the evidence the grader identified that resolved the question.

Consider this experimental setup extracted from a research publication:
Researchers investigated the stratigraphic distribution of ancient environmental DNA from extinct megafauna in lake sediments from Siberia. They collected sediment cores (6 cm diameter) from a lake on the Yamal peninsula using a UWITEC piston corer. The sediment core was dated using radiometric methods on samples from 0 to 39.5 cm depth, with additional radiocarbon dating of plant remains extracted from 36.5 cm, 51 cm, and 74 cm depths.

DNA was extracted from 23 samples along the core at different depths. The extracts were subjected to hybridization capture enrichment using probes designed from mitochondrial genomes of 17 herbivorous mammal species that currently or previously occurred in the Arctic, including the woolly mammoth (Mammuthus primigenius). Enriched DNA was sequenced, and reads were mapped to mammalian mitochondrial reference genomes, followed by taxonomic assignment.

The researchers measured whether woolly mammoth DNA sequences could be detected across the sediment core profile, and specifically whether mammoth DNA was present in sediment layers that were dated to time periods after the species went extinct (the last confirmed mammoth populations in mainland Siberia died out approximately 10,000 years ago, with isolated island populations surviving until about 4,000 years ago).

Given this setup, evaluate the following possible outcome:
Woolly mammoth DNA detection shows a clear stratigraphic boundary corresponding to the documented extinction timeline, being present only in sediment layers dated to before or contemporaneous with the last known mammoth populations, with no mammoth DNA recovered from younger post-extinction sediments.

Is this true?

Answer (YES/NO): NO